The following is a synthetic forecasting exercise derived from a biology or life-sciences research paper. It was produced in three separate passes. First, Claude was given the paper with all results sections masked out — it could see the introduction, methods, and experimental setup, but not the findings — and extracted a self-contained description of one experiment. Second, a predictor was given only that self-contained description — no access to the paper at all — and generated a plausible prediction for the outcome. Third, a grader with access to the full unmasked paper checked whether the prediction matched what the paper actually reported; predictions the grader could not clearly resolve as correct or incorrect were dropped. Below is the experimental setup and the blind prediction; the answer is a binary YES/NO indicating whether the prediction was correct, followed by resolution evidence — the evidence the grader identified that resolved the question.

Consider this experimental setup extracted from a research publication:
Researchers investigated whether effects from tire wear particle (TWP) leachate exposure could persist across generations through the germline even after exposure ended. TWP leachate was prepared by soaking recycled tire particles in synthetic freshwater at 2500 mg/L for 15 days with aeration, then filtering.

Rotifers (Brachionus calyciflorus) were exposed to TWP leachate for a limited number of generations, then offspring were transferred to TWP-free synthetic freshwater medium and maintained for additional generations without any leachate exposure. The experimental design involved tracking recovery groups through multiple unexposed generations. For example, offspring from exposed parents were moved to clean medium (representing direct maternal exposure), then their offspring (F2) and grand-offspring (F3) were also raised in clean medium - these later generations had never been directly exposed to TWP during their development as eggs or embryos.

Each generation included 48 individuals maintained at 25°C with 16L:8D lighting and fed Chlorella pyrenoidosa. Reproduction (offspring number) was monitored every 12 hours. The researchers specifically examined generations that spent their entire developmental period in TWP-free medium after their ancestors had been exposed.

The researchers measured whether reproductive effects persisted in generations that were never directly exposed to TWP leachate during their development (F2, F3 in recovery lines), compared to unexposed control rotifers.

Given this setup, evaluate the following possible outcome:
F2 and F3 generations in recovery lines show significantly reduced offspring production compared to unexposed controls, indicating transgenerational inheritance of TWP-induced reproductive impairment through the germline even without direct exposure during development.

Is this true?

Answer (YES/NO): YES